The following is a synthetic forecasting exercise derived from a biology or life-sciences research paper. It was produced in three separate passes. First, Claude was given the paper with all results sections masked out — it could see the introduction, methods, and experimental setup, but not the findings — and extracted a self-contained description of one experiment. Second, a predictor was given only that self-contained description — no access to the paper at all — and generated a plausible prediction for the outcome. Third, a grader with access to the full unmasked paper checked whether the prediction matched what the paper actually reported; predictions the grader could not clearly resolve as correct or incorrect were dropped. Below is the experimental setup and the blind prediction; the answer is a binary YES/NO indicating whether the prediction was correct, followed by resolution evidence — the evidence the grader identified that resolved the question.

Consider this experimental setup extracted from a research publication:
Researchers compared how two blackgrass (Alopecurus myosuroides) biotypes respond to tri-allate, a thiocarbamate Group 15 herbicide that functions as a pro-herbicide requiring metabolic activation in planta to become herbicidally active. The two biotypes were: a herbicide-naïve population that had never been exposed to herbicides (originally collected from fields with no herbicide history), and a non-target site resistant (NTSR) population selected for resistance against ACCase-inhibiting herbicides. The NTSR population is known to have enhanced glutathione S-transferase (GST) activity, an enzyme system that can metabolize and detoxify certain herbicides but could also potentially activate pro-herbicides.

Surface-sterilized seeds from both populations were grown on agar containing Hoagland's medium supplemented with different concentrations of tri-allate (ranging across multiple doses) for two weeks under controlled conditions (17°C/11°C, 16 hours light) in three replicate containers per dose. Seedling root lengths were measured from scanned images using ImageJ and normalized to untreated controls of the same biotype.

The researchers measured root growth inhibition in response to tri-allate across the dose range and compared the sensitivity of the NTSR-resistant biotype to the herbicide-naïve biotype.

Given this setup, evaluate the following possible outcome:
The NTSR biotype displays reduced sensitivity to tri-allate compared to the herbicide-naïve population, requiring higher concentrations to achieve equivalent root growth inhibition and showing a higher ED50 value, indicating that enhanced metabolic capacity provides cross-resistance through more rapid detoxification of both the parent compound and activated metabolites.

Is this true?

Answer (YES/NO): NO